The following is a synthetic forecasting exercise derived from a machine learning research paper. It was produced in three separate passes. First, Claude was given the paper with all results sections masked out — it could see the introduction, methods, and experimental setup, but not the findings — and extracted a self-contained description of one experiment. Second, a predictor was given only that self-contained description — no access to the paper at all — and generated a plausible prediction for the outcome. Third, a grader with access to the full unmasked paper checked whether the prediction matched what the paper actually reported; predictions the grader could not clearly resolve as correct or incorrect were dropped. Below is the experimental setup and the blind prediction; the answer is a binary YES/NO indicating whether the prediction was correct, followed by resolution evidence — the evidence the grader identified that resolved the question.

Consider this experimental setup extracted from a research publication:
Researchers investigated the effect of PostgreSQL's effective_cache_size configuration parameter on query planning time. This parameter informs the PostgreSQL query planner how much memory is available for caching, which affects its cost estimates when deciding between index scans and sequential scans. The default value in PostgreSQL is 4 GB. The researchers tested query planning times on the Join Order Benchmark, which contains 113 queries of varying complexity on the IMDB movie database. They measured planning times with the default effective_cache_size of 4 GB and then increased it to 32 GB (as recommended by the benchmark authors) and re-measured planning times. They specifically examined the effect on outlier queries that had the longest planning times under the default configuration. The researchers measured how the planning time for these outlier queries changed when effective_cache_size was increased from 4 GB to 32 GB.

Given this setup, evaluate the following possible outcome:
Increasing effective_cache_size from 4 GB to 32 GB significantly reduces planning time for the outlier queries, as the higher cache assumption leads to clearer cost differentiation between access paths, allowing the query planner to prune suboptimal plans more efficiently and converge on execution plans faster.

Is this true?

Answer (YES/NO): YES